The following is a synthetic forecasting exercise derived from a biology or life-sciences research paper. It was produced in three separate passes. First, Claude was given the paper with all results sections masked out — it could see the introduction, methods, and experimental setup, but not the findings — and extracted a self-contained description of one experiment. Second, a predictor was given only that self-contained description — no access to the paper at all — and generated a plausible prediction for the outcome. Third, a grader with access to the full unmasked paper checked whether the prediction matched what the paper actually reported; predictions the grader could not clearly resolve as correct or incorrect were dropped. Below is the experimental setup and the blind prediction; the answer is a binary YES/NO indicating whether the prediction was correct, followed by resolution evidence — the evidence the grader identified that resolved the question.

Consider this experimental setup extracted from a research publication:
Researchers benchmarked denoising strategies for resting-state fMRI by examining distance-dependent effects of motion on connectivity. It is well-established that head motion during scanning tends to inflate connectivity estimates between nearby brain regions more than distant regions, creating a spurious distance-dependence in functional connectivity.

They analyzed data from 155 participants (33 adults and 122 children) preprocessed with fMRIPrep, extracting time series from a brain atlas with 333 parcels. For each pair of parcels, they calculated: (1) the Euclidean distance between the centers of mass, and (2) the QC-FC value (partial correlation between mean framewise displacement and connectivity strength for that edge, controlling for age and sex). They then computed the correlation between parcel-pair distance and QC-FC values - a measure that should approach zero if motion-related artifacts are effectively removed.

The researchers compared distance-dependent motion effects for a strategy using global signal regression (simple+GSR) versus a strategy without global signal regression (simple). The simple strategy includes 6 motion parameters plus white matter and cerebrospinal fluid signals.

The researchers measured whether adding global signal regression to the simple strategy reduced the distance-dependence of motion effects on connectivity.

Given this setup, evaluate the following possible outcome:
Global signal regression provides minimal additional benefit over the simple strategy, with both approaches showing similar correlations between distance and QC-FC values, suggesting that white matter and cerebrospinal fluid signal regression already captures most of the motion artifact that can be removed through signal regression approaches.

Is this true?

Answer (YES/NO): NO